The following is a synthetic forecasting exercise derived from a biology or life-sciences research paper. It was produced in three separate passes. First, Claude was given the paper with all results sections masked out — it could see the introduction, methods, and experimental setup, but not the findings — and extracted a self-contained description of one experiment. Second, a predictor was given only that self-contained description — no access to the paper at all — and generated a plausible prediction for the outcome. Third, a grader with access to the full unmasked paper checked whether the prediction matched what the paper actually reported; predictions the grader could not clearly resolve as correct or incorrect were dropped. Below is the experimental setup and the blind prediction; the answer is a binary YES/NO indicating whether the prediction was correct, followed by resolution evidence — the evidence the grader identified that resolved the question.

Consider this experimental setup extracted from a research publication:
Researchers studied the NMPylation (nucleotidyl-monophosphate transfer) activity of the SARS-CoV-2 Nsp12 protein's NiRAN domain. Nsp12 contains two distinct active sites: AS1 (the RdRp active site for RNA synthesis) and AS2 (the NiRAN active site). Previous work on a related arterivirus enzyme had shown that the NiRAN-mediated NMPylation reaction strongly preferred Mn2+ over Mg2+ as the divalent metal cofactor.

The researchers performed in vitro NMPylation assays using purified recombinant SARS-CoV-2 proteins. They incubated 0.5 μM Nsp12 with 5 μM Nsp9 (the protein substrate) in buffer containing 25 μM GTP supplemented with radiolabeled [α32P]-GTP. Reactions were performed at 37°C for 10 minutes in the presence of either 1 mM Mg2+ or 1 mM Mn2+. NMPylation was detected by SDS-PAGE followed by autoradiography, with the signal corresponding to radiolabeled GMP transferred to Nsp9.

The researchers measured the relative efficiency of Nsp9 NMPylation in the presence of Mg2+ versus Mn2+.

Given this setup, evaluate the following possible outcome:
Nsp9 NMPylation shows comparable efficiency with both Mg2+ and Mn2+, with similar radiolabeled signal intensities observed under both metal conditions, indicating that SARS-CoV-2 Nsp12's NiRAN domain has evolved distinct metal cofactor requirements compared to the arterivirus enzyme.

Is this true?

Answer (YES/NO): YES